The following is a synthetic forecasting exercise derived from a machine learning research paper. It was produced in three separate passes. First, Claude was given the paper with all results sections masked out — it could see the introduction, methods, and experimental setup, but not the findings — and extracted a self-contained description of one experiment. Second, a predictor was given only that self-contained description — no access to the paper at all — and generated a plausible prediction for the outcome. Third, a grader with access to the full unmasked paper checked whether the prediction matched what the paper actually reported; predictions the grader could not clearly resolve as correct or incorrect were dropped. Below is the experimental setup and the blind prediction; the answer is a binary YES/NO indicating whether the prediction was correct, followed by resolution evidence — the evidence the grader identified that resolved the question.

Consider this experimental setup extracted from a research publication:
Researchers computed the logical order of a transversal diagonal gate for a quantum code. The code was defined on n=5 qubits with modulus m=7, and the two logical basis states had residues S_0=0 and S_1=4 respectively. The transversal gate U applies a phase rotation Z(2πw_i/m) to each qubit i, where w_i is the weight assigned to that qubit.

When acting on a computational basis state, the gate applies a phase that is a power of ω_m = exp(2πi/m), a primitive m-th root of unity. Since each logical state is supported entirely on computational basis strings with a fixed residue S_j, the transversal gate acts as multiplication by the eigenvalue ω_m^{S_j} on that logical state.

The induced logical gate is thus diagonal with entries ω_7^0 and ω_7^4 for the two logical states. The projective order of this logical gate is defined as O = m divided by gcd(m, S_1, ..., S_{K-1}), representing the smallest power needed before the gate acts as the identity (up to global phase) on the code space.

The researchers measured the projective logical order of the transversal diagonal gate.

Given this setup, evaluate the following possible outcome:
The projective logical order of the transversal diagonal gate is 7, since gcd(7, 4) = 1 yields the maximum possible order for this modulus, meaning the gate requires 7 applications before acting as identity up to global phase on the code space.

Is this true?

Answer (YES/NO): YES